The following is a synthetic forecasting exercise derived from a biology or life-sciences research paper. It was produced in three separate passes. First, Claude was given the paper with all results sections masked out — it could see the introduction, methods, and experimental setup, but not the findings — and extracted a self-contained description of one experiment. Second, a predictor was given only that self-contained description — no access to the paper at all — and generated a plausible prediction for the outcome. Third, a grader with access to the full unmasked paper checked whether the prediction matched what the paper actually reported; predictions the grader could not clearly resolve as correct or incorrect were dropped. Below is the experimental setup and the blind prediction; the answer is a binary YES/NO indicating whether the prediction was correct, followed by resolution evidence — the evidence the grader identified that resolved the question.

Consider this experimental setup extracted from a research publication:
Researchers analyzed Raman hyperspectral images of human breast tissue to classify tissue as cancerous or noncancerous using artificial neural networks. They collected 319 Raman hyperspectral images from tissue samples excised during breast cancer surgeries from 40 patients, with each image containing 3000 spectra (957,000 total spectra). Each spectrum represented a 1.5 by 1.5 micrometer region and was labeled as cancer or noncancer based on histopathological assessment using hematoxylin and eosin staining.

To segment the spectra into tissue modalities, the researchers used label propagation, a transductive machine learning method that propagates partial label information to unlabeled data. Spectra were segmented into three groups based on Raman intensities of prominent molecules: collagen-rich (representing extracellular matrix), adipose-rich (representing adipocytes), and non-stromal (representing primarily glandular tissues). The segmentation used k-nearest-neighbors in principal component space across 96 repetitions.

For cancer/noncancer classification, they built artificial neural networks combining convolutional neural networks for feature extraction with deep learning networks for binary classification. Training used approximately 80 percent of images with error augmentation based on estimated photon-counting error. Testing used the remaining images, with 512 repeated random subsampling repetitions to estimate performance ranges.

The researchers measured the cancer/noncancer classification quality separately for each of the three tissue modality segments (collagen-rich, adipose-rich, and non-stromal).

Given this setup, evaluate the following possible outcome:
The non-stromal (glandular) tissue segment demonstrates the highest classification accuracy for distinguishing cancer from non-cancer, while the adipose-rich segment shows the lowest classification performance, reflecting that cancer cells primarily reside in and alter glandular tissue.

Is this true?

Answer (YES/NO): NO